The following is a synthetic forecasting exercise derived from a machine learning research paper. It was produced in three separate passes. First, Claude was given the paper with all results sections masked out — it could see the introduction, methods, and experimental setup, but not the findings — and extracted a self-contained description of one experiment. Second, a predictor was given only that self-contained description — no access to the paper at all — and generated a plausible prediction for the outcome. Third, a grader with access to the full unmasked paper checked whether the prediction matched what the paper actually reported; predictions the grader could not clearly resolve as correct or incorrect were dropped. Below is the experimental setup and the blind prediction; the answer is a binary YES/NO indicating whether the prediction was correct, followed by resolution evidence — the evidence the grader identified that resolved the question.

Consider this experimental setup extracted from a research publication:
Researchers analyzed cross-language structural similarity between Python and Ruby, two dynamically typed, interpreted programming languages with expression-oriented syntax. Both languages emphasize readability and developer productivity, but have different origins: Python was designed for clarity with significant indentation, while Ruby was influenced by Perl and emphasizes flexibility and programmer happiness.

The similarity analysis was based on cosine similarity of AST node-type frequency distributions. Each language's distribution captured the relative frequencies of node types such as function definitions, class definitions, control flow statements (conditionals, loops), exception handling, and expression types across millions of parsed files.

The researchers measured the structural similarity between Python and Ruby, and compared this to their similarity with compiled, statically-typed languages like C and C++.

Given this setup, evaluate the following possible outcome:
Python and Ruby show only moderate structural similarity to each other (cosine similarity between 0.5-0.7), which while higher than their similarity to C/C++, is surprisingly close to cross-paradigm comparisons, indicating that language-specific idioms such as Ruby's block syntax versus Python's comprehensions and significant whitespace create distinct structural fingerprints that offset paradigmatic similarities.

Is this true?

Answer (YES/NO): NO